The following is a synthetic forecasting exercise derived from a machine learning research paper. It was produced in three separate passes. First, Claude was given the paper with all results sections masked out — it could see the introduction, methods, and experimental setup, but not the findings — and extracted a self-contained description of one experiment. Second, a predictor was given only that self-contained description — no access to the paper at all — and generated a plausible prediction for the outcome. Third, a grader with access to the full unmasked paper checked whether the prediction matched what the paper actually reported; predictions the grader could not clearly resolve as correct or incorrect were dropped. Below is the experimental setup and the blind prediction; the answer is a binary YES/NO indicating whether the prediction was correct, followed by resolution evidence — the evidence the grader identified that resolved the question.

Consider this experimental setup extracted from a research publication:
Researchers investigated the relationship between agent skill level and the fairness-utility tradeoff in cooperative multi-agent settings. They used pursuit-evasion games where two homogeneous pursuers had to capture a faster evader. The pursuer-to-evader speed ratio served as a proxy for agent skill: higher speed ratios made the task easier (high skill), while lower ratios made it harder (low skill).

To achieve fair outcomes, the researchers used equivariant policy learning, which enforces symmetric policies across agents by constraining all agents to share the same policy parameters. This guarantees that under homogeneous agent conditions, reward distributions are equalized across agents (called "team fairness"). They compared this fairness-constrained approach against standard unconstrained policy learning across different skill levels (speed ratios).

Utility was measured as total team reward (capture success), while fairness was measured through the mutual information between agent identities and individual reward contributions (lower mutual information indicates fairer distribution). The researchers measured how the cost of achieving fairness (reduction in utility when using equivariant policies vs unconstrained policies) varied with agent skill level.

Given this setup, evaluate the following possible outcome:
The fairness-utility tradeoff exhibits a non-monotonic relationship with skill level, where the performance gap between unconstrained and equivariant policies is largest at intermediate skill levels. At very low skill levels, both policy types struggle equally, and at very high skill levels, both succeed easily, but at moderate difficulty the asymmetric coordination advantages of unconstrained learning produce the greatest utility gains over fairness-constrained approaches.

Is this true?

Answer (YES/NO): NO